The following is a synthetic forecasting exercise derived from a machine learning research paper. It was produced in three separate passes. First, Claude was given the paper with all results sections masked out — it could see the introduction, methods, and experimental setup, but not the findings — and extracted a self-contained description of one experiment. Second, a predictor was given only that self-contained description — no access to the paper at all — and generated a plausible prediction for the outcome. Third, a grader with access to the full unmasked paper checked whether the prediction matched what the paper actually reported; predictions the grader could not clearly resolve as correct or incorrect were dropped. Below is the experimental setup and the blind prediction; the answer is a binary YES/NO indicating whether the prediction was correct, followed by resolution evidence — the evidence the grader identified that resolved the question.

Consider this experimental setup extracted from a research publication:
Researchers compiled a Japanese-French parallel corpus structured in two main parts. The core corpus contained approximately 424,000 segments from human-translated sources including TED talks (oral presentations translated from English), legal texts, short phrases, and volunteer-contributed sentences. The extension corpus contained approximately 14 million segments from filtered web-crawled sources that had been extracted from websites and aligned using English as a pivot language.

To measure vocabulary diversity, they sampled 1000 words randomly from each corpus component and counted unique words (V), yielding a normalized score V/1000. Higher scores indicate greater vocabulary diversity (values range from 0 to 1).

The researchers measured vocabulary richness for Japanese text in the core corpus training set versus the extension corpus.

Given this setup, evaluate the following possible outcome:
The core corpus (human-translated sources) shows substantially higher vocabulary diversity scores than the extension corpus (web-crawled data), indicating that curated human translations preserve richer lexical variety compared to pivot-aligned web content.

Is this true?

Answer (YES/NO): NO